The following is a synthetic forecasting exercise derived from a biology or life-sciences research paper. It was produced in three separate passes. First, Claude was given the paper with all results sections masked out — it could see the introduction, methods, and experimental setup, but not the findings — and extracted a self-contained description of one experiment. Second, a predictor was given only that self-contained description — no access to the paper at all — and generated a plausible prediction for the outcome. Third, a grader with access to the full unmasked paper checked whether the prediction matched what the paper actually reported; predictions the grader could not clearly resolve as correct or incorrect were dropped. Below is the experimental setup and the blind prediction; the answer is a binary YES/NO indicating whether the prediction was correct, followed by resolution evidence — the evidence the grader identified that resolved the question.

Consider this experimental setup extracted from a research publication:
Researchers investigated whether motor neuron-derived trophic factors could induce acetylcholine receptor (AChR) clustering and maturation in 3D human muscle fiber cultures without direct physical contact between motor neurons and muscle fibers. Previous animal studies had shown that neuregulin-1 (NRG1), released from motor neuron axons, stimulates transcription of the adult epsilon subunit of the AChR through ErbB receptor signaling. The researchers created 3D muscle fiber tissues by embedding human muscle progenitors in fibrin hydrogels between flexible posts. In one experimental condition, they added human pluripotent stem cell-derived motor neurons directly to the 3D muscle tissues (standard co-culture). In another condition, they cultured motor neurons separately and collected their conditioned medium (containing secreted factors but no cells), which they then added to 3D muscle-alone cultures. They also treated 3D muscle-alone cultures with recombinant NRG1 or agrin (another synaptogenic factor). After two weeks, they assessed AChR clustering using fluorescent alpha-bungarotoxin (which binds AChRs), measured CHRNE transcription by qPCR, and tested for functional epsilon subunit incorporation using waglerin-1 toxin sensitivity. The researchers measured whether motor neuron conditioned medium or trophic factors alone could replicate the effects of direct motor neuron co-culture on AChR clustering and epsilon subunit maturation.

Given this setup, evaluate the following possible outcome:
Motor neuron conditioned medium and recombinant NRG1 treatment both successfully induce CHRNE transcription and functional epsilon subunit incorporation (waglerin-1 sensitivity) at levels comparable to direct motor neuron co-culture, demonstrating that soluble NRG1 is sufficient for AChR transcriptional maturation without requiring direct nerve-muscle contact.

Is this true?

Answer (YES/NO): NO